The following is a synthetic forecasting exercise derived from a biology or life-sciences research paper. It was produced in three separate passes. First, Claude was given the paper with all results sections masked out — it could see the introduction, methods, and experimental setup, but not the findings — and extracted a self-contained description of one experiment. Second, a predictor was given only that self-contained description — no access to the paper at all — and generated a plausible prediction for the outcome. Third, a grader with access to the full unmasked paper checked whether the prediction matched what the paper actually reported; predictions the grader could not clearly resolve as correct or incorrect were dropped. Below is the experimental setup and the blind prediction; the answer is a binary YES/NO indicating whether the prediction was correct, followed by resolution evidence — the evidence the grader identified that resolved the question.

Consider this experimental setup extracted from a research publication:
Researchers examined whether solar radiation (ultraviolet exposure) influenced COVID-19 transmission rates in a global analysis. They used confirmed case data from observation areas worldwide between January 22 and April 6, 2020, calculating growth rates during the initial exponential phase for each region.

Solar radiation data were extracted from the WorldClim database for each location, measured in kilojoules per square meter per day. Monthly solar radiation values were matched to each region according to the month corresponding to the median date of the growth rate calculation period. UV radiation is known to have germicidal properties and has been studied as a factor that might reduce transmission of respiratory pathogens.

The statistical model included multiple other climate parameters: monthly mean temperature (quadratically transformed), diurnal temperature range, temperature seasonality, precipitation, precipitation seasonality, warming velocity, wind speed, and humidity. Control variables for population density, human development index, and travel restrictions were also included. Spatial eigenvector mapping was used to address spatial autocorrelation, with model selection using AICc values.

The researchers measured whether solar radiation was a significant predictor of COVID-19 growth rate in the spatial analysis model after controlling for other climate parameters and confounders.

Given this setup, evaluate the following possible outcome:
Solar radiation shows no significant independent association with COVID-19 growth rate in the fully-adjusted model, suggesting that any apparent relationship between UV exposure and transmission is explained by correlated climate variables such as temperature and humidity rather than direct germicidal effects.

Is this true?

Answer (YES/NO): NO